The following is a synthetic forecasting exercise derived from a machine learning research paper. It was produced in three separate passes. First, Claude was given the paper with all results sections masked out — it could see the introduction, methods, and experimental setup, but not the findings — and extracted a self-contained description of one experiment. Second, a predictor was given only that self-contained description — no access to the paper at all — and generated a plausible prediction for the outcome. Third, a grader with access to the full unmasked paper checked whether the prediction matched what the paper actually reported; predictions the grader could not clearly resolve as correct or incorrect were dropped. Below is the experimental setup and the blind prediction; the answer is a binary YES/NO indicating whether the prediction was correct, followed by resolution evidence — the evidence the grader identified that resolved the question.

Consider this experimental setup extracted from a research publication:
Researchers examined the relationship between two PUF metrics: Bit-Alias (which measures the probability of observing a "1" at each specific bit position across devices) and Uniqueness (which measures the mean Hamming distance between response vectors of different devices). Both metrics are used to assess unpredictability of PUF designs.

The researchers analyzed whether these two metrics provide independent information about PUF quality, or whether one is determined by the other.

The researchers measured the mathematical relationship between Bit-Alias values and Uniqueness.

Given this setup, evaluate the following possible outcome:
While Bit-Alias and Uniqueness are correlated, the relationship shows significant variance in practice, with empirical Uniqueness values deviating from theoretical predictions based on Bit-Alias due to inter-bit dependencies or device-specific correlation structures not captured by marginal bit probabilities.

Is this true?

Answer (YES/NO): NO